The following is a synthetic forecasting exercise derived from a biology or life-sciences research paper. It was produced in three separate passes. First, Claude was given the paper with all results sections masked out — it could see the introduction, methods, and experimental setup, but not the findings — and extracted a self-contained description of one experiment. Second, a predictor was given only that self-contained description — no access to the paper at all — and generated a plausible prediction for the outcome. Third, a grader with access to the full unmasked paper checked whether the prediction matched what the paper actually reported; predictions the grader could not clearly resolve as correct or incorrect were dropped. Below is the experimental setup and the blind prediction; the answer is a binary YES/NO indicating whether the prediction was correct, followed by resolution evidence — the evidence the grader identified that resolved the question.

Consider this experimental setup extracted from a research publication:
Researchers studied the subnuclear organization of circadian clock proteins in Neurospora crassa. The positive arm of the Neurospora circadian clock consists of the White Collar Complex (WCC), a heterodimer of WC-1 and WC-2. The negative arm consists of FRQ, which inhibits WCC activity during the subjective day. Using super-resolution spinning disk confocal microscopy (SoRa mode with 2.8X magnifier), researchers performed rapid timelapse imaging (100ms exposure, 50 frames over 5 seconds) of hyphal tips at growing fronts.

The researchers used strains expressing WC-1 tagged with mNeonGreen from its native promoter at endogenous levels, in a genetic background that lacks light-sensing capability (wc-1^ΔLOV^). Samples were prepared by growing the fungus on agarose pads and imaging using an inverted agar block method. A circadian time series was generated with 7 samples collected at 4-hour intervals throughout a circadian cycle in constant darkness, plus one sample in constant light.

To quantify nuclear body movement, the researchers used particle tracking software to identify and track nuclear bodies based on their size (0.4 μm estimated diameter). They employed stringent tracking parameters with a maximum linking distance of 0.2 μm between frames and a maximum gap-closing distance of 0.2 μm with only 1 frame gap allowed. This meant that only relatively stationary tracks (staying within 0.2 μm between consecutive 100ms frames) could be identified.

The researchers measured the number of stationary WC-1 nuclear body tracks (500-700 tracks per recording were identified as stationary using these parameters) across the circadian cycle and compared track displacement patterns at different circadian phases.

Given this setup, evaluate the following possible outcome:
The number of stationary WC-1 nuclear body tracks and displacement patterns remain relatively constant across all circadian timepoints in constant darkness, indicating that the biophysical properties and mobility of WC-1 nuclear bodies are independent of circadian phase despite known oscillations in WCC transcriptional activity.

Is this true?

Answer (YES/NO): NO